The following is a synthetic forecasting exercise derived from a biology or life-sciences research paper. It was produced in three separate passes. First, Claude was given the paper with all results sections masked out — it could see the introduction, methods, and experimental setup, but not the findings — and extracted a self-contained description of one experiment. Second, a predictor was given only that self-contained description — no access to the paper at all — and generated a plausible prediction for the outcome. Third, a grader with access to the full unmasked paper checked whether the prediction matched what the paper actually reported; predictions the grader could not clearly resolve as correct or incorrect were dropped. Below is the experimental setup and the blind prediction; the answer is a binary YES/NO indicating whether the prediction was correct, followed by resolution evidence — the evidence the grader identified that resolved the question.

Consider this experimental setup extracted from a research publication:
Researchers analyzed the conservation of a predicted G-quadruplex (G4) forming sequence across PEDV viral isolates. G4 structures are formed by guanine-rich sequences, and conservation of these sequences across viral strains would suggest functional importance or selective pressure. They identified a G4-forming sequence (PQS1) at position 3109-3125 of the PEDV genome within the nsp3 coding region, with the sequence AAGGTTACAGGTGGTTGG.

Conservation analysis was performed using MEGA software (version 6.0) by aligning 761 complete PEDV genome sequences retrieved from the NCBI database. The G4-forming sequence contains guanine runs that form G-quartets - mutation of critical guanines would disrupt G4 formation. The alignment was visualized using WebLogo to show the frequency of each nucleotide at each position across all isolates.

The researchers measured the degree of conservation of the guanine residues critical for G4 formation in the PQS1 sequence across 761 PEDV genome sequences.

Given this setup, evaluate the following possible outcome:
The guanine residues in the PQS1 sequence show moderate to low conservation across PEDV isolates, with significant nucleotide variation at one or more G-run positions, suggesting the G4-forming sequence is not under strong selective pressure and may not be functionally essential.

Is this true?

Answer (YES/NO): NO